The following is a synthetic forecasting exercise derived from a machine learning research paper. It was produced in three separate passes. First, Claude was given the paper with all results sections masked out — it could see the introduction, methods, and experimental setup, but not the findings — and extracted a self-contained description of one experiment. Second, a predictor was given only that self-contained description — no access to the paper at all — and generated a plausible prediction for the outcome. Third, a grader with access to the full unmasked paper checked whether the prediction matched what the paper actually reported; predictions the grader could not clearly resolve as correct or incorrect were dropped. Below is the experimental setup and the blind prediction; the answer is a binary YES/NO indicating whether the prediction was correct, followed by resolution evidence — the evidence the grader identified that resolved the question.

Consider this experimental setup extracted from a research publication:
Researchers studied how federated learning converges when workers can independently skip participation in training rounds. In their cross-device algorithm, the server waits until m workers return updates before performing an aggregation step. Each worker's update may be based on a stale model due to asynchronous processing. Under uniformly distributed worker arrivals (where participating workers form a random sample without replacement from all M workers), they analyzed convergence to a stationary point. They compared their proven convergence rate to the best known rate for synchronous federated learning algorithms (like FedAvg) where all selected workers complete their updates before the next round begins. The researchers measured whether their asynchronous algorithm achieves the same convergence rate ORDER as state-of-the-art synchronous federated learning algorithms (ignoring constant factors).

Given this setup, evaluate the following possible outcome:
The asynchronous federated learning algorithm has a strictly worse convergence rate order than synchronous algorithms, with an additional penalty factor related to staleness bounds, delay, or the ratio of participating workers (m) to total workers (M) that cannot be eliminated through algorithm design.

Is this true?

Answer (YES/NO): NO